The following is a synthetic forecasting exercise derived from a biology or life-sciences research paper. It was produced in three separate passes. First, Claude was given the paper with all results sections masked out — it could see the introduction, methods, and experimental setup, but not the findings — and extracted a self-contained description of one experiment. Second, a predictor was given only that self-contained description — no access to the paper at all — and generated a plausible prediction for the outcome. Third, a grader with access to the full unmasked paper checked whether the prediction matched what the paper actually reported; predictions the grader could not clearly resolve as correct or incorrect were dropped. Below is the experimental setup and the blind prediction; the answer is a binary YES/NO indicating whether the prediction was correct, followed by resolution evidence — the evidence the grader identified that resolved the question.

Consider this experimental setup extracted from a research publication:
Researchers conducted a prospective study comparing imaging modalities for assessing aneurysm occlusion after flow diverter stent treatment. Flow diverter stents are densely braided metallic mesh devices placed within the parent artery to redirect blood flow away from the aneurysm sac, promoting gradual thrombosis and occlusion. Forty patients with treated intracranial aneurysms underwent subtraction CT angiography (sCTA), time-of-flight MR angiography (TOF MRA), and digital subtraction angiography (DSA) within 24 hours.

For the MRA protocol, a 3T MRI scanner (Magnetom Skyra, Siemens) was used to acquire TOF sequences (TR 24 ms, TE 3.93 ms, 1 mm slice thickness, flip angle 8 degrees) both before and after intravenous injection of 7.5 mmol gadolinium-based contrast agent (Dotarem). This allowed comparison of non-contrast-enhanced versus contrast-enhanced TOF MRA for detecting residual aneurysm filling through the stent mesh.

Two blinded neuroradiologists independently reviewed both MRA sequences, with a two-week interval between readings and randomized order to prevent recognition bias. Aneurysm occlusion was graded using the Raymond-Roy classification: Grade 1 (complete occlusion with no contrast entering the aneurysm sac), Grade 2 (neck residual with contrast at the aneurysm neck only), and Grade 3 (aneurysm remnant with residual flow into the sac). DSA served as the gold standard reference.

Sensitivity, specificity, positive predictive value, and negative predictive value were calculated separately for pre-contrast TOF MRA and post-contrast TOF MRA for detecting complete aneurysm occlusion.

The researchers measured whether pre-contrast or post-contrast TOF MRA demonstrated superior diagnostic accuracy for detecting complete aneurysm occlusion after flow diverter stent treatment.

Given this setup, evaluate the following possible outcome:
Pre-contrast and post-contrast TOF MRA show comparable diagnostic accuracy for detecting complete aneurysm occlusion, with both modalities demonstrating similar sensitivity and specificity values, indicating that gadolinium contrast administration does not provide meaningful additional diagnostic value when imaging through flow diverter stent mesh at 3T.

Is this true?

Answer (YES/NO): NO